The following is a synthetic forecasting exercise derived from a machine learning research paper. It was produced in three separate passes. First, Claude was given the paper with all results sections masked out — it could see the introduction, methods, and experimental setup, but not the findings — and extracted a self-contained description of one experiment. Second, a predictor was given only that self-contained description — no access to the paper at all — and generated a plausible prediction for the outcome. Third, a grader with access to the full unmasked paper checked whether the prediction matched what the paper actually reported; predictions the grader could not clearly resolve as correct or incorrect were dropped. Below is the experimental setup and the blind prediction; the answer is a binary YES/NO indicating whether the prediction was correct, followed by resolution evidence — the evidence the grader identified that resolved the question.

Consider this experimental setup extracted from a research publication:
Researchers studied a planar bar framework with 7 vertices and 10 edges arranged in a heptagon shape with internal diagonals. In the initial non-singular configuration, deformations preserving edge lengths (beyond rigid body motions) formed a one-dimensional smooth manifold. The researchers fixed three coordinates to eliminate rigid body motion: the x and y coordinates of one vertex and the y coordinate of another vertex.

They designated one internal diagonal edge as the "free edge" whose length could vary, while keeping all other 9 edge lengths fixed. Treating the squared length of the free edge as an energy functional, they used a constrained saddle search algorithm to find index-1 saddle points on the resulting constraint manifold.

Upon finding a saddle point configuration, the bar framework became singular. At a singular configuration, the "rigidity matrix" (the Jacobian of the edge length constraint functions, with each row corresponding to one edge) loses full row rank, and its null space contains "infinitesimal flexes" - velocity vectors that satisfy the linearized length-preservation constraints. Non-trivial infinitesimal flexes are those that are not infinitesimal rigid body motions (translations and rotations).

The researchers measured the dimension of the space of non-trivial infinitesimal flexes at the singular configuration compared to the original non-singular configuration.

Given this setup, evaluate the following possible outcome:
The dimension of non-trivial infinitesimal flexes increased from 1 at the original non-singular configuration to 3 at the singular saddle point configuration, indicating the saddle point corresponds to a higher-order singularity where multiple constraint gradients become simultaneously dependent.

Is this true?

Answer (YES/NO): NO